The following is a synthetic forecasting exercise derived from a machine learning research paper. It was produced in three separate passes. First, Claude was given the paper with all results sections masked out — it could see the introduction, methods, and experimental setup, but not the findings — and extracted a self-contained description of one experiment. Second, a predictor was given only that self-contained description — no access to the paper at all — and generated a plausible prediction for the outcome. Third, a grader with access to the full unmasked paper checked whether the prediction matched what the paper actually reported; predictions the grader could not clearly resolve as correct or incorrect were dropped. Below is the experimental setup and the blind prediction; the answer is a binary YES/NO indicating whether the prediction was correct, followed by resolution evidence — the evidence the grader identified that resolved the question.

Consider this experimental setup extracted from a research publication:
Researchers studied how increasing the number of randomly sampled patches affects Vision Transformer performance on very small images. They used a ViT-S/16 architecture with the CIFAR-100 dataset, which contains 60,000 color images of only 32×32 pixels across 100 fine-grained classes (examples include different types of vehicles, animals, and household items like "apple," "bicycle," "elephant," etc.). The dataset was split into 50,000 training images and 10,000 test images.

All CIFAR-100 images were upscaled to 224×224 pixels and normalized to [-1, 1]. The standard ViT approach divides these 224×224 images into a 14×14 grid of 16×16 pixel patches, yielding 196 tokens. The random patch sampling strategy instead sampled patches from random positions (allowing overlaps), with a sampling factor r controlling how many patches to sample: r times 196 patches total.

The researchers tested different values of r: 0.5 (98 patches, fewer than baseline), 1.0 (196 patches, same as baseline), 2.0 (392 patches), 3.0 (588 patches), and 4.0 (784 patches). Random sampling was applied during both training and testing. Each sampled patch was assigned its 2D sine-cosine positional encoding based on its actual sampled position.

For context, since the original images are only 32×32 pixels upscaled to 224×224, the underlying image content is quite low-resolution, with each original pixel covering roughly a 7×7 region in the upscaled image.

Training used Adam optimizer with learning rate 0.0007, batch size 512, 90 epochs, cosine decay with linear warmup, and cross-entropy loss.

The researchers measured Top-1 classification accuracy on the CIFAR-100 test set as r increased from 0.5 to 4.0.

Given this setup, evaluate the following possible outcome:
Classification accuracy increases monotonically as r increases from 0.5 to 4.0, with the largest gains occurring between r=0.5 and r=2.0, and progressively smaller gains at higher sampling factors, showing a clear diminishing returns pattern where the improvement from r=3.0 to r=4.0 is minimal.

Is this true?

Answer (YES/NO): NO